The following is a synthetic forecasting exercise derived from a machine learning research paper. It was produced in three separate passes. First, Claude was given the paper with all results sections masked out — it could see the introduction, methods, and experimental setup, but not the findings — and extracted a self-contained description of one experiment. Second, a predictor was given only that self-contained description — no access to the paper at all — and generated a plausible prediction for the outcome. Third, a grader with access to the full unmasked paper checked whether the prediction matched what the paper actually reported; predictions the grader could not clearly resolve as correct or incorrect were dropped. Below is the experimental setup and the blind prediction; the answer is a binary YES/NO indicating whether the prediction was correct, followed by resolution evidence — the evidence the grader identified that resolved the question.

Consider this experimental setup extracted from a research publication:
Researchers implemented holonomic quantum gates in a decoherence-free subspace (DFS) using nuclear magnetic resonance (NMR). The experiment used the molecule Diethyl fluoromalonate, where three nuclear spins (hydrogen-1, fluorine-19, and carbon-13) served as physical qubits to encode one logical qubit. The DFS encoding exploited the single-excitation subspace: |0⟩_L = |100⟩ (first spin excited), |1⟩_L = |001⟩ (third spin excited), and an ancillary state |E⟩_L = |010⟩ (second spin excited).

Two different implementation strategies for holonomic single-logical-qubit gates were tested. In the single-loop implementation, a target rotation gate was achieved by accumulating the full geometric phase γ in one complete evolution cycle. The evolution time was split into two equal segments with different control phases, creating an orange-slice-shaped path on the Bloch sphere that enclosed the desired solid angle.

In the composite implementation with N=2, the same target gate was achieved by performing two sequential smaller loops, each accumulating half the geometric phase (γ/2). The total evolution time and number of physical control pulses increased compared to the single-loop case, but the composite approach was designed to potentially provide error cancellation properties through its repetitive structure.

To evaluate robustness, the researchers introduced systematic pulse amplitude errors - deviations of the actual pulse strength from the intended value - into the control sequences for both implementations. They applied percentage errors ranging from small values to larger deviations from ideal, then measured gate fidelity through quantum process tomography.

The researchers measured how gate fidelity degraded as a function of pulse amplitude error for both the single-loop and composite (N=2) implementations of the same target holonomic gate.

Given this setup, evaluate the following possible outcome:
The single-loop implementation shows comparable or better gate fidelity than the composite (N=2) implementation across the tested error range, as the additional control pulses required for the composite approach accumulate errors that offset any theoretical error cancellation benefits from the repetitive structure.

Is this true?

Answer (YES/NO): NO